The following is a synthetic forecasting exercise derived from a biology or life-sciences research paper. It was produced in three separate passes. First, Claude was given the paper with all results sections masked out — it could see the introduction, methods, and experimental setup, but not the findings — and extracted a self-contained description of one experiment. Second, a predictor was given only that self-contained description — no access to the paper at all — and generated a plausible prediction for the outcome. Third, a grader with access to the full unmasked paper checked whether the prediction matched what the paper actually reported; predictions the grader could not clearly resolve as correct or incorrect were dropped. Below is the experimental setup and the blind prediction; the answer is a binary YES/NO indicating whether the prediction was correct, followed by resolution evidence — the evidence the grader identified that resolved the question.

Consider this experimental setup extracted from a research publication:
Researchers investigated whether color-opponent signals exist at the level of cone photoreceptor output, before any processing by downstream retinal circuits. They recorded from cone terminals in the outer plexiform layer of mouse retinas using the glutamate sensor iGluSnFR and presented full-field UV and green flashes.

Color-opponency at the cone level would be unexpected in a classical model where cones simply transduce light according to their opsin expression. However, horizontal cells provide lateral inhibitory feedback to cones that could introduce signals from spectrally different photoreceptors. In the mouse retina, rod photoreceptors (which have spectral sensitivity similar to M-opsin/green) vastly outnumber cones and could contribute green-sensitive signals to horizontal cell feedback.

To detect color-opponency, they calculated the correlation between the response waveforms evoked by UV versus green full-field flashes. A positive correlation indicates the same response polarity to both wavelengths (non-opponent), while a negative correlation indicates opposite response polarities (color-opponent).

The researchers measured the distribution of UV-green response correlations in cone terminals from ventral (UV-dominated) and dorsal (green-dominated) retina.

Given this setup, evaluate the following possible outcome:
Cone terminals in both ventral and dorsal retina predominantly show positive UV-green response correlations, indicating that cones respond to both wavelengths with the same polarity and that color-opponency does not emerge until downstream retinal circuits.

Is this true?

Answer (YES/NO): NO